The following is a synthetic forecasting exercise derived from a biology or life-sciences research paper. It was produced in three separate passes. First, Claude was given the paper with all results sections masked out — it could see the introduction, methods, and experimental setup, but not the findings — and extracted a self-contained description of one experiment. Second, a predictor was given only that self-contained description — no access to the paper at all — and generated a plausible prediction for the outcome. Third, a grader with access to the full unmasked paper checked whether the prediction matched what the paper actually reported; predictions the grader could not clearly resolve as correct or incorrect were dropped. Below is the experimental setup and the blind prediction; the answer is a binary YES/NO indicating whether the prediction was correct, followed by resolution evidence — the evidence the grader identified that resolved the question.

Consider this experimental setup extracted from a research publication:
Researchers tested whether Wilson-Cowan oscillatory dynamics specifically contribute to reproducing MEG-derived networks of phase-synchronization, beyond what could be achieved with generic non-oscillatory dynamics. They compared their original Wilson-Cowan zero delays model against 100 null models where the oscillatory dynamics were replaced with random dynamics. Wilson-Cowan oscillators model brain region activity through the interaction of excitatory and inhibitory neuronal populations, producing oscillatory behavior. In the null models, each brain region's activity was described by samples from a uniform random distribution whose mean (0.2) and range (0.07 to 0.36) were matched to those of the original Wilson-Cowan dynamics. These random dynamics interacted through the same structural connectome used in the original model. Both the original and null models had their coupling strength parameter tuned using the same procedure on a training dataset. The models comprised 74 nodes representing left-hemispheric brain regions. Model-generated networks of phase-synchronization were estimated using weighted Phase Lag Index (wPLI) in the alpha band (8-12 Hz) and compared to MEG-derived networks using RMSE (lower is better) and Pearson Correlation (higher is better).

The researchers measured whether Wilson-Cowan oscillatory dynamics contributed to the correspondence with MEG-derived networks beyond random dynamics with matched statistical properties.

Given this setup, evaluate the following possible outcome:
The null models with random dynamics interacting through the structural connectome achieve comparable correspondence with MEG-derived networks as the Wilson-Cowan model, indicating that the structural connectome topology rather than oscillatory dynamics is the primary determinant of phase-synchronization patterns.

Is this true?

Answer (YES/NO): NO